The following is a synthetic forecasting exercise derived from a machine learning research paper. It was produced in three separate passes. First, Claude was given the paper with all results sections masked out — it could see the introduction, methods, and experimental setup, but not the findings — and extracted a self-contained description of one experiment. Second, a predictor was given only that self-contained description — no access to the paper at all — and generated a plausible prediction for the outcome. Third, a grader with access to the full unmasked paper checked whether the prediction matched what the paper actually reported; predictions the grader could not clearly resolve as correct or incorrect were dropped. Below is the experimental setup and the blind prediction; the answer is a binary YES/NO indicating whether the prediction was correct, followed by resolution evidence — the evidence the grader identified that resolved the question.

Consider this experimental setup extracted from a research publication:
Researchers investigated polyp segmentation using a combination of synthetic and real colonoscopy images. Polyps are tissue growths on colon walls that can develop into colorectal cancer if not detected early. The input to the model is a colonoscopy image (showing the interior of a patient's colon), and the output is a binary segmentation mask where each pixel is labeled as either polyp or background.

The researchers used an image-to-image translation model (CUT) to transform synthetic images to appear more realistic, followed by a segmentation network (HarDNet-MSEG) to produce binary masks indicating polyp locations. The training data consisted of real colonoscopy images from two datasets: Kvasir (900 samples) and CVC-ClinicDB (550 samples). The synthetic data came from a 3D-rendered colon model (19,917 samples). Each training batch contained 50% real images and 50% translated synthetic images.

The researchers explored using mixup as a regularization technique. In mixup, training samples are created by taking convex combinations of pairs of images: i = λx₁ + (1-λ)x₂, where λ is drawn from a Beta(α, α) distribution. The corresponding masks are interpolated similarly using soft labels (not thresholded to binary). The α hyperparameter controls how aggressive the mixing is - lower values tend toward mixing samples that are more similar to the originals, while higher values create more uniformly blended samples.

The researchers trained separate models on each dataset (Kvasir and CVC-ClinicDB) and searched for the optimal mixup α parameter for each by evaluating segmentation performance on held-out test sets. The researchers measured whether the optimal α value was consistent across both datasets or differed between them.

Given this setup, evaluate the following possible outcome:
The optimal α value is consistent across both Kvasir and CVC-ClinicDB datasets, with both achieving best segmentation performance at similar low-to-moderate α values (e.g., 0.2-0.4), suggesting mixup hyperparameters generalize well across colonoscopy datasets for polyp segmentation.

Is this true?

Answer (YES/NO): NO